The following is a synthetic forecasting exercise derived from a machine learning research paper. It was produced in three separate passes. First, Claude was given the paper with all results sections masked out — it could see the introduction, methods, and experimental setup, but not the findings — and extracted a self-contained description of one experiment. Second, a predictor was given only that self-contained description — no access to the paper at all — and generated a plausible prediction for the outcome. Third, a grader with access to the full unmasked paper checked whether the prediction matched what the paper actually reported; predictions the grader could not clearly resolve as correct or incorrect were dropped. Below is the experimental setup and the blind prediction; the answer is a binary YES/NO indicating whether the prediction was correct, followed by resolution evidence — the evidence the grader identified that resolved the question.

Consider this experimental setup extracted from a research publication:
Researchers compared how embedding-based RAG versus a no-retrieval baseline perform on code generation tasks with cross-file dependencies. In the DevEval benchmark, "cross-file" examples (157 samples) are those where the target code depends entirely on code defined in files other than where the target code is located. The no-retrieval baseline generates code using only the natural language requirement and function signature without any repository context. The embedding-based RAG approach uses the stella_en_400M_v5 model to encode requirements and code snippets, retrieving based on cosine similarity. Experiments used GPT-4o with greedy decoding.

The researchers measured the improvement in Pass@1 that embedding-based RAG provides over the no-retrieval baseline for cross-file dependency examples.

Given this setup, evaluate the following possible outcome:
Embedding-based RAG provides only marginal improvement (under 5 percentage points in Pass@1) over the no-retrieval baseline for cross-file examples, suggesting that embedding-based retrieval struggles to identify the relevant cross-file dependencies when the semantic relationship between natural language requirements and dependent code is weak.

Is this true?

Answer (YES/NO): YES